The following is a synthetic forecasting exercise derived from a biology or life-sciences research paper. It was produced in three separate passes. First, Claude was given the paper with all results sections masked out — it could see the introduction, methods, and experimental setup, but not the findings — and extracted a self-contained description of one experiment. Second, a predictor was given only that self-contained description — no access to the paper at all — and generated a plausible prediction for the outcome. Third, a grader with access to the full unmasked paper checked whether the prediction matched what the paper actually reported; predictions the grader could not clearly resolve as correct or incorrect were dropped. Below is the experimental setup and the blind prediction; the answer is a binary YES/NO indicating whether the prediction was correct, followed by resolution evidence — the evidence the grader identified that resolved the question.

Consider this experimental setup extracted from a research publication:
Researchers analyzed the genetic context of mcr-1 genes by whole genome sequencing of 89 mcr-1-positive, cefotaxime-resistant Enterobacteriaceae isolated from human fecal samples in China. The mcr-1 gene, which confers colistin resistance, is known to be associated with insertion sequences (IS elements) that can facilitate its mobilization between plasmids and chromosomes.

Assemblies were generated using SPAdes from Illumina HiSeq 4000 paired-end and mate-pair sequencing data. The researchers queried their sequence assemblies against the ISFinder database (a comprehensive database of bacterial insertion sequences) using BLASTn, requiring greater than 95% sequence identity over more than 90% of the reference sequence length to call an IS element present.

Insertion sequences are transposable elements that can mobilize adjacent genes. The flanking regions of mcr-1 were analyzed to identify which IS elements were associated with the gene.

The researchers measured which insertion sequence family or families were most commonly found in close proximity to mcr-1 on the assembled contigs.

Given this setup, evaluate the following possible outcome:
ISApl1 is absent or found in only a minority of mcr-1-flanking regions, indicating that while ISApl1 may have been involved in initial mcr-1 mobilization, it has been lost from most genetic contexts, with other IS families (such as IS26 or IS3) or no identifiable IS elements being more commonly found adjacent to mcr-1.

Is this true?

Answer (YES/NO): NO